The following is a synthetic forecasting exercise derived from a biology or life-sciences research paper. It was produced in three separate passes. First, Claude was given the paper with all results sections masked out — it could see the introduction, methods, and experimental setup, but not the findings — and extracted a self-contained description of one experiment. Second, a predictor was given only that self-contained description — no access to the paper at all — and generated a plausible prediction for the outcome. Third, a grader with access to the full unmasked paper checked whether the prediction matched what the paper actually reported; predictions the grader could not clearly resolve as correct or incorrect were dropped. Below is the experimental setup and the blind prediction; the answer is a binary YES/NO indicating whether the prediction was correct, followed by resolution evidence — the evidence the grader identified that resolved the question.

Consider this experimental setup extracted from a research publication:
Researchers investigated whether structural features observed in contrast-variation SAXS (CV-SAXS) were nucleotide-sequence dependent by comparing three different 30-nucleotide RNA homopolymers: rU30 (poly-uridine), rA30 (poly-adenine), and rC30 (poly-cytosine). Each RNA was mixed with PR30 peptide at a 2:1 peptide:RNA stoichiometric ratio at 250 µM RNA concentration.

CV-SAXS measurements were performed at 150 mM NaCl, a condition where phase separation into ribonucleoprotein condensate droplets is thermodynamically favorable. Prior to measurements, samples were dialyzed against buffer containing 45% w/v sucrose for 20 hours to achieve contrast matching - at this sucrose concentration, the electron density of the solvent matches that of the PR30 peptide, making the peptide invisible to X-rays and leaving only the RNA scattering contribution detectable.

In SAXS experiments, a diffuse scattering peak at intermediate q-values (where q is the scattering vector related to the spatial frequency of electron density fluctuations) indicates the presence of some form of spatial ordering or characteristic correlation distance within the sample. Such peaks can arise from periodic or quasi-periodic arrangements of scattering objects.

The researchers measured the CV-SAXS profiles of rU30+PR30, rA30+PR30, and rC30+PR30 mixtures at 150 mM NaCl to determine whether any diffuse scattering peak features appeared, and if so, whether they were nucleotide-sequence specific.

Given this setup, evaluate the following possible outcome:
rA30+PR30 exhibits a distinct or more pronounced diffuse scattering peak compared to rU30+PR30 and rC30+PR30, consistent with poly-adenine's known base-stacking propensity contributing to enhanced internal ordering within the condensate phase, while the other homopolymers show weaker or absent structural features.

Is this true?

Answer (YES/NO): YES